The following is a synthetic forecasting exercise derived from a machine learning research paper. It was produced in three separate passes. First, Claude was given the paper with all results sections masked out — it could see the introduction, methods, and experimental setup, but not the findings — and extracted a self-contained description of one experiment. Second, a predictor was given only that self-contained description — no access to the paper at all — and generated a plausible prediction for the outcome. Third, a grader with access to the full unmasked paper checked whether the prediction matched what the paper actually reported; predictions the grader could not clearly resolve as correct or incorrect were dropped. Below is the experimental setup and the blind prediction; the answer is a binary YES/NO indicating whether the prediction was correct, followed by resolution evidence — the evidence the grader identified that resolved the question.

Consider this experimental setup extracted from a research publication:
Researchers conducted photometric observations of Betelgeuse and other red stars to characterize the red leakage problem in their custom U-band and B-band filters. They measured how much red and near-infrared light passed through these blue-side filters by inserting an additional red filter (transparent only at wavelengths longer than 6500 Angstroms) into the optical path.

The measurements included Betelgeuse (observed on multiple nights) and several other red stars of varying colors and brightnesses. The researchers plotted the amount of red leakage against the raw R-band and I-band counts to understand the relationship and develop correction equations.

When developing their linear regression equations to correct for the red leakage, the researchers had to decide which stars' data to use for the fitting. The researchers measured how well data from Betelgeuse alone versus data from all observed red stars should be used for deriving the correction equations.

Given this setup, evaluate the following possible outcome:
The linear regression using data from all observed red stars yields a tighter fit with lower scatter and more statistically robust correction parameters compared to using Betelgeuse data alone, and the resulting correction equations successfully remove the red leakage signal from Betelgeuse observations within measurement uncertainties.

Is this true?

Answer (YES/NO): NO